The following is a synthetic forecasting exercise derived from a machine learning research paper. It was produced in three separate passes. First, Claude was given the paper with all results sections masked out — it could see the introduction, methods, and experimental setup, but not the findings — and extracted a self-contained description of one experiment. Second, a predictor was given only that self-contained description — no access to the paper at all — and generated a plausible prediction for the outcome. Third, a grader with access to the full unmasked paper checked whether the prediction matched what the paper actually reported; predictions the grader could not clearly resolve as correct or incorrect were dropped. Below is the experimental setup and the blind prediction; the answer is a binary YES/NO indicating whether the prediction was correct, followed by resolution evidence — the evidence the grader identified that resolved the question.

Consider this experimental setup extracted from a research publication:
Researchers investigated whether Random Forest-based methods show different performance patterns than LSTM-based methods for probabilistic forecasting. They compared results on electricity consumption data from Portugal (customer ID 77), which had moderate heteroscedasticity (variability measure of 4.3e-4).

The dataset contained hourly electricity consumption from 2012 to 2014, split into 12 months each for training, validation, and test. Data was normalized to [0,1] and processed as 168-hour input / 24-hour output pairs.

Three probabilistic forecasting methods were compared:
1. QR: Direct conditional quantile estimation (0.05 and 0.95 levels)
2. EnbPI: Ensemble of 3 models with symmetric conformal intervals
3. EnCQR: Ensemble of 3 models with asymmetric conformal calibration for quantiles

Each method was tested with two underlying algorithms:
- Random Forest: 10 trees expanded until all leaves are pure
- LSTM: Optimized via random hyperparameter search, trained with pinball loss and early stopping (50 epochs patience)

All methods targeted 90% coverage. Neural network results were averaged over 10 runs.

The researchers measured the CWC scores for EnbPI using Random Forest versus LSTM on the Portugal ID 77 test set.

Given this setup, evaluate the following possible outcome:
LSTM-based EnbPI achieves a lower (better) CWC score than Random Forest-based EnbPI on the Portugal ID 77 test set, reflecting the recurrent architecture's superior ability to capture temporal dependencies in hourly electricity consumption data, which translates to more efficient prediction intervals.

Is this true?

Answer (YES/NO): NO